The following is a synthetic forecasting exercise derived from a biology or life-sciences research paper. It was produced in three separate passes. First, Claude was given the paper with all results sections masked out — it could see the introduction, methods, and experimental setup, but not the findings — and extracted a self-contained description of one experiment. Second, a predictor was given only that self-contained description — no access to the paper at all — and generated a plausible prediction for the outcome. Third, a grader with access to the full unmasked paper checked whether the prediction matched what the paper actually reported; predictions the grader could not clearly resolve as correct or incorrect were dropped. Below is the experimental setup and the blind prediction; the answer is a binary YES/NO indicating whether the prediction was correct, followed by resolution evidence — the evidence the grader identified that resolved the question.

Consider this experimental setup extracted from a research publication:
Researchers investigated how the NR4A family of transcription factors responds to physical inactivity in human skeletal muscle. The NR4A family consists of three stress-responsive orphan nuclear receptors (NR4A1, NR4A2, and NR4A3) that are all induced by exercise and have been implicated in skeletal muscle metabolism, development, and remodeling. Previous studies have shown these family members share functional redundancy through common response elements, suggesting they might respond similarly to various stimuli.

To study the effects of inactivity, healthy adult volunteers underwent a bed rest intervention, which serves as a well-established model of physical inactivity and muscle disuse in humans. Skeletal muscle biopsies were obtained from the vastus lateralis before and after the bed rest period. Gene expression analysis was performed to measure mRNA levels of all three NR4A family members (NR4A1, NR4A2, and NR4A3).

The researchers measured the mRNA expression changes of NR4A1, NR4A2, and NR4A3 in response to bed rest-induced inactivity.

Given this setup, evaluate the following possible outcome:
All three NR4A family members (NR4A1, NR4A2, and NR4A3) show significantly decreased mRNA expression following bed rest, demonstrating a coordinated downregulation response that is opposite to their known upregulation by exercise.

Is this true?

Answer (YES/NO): NO